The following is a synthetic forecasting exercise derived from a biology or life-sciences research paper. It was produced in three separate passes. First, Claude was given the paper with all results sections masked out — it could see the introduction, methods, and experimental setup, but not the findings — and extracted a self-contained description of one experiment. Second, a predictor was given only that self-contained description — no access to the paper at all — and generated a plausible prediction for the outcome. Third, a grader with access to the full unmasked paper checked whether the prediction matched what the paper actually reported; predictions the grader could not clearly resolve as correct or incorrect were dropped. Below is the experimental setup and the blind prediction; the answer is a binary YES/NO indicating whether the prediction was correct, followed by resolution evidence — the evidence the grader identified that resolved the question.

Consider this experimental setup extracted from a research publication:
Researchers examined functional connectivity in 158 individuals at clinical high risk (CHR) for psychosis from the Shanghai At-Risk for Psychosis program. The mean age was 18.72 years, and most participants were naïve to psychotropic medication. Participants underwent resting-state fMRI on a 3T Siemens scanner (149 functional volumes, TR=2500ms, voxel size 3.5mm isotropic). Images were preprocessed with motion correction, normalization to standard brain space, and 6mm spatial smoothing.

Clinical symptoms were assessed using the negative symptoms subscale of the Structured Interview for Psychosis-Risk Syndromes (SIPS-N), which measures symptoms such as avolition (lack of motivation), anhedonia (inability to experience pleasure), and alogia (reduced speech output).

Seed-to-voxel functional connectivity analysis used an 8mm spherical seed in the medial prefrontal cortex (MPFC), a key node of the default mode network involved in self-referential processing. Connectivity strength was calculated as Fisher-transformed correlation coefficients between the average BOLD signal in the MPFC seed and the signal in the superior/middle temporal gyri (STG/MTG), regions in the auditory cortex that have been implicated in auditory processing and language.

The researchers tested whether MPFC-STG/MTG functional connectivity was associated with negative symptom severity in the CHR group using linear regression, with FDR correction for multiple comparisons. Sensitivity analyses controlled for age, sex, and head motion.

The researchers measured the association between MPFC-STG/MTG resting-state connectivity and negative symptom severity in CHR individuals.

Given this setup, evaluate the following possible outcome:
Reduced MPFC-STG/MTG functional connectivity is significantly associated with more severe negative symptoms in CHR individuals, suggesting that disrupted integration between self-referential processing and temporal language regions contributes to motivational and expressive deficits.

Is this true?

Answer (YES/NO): NO